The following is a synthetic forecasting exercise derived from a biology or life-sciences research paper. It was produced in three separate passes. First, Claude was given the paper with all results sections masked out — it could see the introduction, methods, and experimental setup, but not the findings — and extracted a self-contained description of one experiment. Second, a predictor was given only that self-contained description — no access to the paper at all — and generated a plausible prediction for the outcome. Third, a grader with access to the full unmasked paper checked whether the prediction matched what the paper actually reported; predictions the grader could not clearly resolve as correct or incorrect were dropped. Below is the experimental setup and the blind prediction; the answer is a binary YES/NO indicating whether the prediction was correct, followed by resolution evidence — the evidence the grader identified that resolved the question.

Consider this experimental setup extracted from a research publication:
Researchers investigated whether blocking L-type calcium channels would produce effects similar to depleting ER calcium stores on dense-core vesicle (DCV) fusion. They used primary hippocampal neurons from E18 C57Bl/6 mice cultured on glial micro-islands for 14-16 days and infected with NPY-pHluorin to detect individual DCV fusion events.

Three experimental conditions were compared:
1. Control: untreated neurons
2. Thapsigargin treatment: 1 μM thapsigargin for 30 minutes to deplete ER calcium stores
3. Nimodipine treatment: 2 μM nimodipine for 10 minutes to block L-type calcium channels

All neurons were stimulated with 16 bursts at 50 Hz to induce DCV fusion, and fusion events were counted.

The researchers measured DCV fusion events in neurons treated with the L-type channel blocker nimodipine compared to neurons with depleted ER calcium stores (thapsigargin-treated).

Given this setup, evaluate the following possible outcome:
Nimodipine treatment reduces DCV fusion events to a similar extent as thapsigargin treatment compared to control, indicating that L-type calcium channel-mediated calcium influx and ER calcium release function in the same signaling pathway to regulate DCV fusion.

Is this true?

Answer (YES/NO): YES